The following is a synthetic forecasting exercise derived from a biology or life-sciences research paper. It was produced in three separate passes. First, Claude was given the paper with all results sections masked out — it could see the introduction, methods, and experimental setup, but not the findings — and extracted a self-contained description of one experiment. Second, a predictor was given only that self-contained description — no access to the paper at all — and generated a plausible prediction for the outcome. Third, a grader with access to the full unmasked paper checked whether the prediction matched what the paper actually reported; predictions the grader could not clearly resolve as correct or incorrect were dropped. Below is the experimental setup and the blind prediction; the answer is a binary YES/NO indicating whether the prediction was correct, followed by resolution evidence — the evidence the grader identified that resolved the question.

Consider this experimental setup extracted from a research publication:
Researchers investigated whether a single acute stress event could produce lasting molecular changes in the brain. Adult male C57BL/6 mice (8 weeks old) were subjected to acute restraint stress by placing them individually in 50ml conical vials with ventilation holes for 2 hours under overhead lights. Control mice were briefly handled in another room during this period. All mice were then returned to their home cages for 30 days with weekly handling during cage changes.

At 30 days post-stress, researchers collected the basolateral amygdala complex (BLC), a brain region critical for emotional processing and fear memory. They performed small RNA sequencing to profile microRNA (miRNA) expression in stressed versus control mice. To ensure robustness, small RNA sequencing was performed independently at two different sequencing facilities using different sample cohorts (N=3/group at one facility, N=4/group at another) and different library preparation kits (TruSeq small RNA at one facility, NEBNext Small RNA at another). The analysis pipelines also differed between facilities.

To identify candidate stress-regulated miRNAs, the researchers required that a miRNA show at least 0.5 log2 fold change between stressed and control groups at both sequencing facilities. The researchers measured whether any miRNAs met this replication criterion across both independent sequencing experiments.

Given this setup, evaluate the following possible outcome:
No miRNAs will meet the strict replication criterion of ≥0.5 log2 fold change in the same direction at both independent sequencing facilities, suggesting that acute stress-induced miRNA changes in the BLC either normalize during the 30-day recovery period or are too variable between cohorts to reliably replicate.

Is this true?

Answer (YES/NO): NO